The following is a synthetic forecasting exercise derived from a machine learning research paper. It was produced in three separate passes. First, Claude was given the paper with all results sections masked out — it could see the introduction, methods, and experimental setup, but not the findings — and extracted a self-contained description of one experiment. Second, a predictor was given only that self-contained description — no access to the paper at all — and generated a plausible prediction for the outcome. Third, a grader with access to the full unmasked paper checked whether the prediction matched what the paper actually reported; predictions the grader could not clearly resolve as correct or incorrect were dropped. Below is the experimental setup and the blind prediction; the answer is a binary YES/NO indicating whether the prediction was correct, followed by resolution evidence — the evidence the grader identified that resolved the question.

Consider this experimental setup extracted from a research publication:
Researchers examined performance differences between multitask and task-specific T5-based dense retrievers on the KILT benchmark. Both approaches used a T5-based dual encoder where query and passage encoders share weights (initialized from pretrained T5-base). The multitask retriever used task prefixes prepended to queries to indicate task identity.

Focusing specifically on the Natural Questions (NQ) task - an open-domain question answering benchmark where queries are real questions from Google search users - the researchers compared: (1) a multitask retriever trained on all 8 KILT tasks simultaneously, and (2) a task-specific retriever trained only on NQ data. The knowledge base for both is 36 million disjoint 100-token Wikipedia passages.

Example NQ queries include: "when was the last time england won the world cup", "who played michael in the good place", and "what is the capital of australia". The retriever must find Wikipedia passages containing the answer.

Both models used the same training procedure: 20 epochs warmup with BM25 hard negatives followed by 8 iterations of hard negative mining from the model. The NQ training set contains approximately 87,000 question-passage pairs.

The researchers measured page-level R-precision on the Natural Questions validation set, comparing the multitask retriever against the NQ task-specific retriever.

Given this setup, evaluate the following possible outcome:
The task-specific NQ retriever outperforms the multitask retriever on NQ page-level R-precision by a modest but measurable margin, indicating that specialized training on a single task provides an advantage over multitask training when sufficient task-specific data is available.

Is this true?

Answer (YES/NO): YES